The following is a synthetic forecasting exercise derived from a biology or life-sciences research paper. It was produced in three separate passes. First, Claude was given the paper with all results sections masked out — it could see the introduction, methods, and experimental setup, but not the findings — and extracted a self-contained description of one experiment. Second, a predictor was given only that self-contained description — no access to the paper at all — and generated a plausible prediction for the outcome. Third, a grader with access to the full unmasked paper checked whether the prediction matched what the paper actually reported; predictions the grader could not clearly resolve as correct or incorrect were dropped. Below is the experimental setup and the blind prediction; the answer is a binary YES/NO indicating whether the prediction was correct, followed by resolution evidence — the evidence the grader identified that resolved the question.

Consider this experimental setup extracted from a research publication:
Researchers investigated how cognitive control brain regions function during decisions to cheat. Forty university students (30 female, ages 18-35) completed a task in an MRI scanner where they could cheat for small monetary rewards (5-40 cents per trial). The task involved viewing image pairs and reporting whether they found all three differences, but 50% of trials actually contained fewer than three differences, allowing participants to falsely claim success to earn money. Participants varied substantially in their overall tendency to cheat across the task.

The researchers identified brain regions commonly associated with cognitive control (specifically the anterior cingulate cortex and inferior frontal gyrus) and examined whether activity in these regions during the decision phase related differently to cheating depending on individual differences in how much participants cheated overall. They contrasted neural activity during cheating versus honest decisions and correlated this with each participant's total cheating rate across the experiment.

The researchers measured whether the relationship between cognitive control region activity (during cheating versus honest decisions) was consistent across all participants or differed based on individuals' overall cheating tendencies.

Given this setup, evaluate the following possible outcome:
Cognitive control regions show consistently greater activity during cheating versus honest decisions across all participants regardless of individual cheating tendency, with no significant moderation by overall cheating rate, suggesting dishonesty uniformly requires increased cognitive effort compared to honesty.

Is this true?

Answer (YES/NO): NO